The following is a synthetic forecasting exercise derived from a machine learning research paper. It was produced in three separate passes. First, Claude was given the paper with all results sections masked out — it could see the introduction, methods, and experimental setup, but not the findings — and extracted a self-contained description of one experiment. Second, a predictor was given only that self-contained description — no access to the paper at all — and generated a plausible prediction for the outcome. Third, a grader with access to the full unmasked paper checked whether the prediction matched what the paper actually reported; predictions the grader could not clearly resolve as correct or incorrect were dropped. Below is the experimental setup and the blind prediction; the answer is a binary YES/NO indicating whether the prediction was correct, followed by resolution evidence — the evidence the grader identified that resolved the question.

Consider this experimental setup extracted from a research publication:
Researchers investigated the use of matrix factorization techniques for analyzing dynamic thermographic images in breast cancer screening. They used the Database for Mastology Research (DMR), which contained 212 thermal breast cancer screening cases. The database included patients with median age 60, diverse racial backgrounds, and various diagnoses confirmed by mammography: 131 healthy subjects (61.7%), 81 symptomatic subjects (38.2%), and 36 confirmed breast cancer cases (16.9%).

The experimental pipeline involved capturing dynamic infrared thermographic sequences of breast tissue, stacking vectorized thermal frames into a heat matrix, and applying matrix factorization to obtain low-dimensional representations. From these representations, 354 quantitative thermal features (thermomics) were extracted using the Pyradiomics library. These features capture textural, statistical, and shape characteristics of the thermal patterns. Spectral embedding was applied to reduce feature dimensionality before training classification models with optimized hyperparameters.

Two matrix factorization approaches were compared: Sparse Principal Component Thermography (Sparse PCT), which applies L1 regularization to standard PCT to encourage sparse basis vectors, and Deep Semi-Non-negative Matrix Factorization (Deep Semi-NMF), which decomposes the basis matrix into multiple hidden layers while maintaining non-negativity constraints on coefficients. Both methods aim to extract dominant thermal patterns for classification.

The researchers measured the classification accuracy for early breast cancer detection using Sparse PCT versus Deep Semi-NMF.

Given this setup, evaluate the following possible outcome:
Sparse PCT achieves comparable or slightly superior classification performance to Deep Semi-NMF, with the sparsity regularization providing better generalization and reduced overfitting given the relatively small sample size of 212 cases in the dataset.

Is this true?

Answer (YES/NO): YES